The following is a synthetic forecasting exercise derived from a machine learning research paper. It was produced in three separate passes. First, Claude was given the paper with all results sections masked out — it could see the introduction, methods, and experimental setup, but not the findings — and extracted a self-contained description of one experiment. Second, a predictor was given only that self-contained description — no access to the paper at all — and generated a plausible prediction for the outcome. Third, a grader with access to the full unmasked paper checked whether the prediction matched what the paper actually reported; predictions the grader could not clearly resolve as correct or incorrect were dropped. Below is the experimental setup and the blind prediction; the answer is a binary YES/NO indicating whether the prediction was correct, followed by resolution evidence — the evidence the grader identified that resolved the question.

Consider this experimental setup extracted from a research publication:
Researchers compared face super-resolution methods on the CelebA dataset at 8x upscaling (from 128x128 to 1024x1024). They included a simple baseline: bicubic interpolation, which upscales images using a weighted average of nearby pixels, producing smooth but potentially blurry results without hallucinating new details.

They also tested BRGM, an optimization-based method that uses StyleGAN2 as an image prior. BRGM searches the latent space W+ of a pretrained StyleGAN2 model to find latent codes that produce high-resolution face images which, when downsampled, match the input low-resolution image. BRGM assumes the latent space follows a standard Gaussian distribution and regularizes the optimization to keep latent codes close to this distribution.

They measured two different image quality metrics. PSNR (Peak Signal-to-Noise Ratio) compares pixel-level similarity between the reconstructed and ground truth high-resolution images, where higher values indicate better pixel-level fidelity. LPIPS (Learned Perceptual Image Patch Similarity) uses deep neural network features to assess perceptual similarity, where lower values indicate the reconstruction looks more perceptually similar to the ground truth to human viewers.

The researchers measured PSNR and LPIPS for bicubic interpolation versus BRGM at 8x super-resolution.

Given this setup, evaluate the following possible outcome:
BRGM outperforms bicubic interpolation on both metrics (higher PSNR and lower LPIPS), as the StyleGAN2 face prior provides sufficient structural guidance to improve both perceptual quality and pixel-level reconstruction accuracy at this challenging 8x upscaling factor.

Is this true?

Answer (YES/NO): NO